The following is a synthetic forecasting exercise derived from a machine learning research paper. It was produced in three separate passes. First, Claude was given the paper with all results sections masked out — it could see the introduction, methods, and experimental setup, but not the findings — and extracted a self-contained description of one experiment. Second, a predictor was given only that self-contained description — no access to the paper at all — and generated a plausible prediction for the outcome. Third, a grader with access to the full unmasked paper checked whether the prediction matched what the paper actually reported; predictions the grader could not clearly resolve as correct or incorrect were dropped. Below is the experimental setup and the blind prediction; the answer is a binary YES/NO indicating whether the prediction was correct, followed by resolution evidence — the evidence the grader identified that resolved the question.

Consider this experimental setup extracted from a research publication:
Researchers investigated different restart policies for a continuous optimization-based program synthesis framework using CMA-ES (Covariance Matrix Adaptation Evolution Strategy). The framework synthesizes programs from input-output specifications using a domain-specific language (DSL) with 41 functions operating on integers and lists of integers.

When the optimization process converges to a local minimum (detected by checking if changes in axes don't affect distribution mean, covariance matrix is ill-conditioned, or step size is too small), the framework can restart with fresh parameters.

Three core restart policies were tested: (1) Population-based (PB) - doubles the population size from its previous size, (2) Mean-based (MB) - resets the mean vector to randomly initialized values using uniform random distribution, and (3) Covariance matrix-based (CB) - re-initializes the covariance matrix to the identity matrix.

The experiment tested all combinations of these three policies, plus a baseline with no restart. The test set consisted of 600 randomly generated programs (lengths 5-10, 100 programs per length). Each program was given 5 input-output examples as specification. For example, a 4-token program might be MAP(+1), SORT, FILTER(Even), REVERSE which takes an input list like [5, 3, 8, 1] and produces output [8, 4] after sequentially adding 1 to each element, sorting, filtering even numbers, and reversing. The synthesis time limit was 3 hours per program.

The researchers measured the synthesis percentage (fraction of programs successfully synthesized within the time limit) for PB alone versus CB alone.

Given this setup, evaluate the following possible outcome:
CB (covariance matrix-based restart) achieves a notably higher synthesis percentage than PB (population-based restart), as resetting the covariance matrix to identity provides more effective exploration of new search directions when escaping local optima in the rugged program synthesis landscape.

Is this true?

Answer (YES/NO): YES